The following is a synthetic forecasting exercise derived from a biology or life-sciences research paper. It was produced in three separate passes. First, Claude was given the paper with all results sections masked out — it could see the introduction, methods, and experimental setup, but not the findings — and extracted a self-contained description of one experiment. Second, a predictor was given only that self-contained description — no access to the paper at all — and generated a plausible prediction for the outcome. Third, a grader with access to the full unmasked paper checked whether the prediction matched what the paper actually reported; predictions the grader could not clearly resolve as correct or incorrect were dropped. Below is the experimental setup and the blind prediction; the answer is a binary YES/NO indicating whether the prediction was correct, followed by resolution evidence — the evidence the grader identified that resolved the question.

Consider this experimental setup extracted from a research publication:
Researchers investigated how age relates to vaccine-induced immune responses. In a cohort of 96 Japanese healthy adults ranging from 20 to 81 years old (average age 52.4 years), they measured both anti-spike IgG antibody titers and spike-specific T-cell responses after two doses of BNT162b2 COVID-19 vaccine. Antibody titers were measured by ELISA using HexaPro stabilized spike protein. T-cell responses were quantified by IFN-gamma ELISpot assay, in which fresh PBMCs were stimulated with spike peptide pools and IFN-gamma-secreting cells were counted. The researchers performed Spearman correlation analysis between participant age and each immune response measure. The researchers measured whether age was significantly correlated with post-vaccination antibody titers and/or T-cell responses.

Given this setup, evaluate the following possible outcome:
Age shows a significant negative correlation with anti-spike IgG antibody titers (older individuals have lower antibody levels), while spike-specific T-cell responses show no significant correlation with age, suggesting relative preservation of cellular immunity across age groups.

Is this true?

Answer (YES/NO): YES